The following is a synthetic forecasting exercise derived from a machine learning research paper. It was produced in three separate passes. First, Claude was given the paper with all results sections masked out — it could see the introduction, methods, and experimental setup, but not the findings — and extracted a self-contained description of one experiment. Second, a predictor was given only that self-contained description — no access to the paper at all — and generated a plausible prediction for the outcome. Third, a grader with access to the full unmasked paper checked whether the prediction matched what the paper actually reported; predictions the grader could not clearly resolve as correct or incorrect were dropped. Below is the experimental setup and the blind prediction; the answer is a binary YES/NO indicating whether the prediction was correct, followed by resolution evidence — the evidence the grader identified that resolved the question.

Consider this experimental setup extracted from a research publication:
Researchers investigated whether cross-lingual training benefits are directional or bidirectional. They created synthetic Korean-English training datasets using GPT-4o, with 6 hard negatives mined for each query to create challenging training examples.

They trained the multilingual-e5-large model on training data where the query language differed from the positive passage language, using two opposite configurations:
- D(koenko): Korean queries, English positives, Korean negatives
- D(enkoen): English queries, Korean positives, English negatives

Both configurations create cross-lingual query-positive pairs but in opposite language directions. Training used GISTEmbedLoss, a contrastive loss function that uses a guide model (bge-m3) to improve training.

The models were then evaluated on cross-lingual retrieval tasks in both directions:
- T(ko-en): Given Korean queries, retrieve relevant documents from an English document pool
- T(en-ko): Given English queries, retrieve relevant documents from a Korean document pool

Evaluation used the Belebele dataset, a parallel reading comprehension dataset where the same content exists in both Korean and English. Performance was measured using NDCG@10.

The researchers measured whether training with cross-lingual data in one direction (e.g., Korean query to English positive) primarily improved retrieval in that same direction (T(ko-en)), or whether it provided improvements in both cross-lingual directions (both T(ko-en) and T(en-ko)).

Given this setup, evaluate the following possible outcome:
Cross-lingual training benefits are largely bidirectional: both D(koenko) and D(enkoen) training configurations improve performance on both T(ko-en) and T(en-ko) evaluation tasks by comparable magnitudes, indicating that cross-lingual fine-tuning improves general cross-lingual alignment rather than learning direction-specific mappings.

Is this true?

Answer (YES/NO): NO